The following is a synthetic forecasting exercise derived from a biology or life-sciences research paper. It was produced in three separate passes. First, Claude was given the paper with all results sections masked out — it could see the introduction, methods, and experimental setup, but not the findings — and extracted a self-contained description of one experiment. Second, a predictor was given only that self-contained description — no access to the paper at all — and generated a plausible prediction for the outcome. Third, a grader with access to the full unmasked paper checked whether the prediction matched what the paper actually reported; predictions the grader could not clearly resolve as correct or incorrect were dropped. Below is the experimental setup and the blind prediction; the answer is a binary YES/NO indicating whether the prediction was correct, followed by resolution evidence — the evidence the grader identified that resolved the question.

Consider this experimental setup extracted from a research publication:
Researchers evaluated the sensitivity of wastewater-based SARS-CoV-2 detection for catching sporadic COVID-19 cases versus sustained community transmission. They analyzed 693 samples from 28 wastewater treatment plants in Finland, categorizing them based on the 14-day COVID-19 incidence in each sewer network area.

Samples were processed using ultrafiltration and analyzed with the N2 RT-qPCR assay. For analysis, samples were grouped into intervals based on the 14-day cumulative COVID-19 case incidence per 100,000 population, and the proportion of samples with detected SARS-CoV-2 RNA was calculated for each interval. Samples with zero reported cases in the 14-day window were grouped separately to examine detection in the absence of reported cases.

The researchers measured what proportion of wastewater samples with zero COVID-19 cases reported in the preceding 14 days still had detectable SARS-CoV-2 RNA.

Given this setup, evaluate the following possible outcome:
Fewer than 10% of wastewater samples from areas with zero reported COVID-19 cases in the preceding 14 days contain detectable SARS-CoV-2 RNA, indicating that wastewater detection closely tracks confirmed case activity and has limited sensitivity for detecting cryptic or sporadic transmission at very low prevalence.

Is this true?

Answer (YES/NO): YES